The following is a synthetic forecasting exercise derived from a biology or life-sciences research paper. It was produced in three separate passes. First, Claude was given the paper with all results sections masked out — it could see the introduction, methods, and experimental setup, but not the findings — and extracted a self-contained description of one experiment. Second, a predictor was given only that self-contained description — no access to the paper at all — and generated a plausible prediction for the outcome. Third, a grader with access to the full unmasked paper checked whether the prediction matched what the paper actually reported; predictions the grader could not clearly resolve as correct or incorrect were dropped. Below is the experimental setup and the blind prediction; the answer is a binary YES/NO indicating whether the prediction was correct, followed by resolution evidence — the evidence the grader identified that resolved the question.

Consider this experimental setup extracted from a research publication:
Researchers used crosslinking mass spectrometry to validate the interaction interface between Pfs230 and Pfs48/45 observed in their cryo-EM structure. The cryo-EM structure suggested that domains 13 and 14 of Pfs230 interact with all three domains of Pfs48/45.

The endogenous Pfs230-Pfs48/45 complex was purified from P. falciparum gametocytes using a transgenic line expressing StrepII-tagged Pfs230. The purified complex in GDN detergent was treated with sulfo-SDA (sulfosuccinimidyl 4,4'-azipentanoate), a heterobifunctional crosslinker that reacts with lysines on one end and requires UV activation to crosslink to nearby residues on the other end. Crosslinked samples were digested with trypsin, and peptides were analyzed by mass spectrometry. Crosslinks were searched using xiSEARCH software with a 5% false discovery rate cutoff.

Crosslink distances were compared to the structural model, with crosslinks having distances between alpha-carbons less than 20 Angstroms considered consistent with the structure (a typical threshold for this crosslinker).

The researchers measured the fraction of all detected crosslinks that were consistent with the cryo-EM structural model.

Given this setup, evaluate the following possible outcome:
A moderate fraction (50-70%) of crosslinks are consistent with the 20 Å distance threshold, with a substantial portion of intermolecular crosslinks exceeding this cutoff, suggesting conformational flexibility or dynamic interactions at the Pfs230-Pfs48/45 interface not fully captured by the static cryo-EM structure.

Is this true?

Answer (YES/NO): NO